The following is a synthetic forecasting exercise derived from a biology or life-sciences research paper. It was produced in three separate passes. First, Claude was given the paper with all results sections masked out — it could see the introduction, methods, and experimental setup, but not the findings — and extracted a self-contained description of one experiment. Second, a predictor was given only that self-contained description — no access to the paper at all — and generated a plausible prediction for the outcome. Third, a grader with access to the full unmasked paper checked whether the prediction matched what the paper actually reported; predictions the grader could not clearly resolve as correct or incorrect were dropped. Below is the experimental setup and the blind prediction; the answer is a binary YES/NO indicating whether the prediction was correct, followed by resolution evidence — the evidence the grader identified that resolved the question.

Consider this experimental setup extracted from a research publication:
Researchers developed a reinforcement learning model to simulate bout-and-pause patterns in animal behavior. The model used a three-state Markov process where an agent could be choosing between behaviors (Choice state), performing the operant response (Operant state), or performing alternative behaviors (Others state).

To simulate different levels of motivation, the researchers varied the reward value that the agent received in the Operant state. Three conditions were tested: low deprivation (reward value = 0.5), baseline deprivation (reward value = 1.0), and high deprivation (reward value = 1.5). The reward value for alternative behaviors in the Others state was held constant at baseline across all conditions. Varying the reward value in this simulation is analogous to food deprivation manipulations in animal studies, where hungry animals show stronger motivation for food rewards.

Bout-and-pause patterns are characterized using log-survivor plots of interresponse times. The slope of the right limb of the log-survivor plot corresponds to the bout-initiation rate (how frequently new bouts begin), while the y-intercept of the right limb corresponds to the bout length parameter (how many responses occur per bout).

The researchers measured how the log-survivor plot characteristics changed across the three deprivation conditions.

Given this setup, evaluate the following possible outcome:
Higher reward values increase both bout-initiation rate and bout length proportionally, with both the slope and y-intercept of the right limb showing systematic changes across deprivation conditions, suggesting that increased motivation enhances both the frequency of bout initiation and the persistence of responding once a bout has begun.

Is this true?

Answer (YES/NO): YES